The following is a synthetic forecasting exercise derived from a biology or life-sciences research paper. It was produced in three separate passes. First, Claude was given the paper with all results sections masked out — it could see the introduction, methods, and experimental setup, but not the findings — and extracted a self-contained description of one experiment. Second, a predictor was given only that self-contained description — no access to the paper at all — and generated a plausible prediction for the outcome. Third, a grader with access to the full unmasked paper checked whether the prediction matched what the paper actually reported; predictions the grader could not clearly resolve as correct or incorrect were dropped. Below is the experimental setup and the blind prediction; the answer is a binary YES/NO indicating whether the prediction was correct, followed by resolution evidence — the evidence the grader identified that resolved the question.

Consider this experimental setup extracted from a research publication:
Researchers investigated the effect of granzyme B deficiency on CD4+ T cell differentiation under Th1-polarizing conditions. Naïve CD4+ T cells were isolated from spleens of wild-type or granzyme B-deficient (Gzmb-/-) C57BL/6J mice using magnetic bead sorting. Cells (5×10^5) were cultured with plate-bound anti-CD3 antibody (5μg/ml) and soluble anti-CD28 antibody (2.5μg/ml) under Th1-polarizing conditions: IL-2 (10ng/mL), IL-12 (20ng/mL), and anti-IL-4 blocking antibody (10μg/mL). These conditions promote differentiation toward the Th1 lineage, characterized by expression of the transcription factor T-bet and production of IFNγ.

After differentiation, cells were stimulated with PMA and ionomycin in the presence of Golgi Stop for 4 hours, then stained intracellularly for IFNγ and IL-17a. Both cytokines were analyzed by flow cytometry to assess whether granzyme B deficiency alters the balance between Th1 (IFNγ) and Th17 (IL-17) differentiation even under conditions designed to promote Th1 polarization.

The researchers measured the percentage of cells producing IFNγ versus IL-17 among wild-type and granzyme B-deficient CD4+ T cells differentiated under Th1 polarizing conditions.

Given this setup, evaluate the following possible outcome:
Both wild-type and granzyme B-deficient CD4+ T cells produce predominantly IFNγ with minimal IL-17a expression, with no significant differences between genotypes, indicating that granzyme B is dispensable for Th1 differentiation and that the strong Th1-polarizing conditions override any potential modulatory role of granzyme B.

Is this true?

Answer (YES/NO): NO